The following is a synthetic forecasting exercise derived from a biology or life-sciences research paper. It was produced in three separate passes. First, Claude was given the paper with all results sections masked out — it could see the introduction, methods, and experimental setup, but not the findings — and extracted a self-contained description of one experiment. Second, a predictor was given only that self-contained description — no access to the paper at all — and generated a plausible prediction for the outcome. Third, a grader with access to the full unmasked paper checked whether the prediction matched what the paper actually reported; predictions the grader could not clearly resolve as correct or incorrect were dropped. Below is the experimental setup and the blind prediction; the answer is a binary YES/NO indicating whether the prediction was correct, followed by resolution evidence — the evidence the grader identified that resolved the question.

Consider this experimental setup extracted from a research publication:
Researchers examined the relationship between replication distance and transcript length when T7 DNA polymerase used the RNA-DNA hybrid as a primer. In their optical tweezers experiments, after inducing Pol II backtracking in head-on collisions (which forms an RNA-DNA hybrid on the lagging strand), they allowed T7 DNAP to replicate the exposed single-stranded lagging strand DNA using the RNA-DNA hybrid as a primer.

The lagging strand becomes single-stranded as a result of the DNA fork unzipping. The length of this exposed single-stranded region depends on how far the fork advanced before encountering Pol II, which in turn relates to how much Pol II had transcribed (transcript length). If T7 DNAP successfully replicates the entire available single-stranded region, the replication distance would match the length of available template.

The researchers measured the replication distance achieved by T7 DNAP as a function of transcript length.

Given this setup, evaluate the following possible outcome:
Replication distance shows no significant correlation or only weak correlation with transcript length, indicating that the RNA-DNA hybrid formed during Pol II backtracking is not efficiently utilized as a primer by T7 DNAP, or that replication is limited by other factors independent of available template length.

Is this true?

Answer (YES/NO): NO